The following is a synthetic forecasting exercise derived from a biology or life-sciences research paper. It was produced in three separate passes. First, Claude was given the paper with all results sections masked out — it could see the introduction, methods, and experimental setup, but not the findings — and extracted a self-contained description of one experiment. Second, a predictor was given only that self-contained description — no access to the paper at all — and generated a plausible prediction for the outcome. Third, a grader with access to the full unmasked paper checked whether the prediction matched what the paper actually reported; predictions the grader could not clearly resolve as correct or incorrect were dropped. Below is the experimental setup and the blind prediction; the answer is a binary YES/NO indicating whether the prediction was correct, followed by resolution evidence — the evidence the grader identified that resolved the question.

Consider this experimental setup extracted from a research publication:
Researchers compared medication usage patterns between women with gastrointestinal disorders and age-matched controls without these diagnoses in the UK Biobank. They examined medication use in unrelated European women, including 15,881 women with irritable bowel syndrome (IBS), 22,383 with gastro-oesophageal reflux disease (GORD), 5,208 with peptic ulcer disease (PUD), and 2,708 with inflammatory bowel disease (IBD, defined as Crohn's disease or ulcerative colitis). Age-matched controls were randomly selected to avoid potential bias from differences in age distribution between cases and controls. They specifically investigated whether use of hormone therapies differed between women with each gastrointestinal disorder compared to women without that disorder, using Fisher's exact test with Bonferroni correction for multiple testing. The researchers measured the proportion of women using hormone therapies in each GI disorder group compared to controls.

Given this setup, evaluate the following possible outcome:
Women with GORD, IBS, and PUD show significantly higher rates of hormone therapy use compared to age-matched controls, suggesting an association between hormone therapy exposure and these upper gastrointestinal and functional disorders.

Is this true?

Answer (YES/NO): YES